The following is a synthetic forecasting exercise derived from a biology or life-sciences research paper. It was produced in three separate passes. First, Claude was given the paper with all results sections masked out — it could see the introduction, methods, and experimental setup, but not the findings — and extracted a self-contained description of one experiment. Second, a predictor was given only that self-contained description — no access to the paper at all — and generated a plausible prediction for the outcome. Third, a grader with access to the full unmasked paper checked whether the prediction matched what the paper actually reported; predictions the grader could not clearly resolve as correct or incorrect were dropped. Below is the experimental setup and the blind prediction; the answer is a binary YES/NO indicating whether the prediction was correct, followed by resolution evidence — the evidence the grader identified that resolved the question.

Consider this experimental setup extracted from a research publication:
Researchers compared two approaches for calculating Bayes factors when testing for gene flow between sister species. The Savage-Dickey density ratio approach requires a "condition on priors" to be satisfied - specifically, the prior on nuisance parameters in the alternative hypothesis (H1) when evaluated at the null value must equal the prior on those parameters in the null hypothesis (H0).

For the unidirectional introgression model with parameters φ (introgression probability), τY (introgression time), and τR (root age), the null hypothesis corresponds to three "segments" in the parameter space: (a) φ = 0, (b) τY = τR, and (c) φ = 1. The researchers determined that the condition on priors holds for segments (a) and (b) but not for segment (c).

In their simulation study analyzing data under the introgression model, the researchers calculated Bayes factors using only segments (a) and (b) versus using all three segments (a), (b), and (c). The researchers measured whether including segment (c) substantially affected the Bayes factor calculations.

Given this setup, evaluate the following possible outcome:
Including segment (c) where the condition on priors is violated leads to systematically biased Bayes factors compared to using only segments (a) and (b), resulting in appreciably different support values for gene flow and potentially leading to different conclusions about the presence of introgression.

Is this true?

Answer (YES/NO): NO